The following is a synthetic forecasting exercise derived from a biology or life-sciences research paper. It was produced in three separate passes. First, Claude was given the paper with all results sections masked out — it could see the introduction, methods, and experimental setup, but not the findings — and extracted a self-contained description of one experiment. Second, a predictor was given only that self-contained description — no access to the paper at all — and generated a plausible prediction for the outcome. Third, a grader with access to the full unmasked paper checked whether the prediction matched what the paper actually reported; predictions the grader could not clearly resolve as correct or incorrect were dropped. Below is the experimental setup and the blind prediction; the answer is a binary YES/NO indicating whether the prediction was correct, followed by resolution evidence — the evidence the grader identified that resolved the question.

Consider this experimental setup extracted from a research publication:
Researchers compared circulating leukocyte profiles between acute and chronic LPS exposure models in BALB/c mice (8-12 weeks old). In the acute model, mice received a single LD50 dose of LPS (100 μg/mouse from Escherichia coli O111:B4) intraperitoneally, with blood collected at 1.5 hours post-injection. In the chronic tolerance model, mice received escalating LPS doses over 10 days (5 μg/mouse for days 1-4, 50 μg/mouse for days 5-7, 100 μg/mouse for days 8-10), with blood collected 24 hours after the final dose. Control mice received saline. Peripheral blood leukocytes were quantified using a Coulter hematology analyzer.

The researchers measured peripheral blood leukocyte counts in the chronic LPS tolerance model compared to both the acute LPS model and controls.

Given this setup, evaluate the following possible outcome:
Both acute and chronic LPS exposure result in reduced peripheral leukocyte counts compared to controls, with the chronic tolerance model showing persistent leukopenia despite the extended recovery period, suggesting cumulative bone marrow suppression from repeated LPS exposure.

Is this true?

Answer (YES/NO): NO